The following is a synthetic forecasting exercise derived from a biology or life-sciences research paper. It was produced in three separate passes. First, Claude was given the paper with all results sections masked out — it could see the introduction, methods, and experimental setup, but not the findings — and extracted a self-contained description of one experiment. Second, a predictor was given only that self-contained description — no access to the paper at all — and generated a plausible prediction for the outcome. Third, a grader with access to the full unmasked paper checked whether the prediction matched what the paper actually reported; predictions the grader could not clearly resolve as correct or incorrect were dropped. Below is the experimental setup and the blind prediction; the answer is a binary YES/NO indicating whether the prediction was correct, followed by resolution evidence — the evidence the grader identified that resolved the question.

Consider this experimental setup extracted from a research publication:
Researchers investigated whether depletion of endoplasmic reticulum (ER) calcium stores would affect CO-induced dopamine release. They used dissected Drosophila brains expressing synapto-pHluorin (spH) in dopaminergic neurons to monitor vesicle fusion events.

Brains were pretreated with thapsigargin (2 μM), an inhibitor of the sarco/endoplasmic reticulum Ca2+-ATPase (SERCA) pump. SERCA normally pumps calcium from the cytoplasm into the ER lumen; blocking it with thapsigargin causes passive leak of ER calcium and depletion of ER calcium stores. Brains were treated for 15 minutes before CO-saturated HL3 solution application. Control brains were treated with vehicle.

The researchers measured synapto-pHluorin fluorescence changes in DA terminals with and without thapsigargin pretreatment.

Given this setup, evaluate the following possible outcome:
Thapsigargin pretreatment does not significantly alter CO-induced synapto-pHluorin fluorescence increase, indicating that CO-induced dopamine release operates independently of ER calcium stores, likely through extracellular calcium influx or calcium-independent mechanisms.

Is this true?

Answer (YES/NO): NO